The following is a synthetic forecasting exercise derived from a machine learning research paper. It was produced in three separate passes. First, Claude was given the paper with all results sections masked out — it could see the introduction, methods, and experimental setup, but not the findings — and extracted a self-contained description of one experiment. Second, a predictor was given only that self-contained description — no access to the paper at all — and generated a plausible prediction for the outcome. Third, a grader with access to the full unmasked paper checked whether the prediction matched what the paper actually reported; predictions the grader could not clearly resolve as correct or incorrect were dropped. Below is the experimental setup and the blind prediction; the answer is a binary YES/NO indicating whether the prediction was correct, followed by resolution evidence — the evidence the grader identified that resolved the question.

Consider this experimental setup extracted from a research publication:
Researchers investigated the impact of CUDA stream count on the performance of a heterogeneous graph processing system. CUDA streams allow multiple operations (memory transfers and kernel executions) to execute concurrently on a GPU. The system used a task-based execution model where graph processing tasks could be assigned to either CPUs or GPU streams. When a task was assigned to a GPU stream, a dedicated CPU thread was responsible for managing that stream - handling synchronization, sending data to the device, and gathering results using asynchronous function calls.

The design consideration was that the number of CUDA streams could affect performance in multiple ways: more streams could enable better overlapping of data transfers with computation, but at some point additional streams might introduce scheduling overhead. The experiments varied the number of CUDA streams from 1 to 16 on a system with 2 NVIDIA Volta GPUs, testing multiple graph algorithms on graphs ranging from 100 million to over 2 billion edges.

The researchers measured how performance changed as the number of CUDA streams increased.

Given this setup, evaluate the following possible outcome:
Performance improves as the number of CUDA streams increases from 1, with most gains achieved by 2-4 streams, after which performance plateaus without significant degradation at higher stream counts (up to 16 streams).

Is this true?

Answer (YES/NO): NO